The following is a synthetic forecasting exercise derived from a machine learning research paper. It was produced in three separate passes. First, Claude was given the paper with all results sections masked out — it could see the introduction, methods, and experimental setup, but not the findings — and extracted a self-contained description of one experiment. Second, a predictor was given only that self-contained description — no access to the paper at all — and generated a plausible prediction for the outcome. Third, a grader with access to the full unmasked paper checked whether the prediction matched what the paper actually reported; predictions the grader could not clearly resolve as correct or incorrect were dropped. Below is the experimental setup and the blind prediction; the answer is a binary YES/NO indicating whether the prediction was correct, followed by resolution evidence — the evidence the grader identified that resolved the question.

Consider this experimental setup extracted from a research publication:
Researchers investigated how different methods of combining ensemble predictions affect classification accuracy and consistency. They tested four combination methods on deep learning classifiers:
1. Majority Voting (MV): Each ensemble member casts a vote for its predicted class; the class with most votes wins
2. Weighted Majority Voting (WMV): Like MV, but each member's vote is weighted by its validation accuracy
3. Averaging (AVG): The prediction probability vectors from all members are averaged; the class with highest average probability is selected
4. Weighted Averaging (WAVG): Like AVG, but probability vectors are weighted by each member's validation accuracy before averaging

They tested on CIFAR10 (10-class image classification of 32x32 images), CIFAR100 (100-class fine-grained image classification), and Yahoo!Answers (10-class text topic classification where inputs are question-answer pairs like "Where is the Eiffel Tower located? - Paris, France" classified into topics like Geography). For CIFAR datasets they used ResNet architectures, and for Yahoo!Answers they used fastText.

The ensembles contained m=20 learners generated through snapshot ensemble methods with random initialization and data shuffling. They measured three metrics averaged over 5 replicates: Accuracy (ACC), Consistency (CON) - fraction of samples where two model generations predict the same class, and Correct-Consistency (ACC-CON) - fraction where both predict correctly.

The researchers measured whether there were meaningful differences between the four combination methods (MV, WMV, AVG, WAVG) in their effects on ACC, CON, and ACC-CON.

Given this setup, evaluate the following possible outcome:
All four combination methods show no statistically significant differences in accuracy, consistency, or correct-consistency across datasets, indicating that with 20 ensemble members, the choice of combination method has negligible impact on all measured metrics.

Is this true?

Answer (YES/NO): NO